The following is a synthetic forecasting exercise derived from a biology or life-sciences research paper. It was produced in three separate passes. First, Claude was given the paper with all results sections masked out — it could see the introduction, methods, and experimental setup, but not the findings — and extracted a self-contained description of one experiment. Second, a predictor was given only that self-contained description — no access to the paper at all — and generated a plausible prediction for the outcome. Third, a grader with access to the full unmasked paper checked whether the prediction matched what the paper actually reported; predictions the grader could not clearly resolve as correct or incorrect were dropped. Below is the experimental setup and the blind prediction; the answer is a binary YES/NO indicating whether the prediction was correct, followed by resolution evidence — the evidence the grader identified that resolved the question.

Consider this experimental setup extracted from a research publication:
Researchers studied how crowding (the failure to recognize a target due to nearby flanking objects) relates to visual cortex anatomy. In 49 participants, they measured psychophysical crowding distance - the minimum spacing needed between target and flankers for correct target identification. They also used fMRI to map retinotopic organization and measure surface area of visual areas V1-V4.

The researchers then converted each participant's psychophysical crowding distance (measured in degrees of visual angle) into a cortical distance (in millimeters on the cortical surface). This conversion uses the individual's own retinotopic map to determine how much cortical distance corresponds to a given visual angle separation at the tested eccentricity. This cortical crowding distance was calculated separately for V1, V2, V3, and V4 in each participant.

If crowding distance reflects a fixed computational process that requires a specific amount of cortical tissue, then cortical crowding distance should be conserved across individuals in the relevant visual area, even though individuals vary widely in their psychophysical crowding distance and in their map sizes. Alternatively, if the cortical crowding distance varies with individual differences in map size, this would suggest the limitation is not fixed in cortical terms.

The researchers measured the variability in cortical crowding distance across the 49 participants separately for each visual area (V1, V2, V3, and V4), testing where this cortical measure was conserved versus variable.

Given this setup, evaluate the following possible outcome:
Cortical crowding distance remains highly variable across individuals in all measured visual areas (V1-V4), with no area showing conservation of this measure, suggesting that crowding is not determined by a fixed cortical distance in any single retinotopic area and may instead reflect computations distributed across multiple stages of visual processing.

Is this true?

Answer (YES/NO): NO